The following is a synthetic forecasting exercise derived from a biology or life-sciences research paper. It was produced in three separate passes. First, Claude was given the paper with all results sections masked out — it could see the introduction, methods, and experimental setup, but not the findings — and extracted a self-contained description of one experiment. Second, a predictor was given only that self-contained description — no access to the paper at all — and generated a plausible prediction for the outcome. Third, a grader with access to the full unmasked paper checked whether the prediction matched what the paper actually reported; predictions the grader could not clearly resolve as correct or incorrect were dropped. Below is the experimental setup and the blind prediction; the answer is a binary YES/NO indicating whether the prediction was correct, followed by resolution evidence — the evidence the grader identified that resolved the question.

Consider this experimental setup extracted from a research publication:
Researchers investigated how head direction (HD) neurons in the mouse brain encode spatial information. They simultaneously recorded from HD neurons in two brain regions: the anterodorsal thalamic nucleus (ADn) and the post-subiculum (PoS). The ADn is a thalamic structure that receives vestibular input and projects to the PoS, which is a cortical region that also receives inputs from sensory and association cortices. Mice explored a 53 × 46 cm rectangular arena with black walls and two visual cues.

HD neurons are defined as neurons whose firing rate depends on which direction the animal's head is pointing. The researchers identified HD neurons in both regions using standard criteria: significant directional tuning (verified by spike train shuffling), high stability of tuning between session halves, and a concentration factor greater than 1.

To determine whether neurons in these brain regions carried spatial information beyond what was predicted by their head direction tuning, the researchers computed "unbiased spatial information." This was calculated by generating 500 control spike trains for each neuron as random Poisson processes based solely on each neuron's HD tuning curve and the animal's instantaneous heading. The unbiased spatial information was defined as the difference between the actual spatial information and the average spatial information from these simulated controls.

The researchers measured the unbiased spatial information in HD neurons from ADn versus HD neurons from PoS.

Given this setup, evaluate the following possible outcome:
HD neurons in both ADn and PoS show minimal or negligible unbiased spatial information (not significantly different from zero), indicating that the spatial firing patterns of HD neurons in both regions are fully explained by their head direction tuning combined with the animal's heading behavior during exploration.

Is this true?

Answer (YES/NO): NO